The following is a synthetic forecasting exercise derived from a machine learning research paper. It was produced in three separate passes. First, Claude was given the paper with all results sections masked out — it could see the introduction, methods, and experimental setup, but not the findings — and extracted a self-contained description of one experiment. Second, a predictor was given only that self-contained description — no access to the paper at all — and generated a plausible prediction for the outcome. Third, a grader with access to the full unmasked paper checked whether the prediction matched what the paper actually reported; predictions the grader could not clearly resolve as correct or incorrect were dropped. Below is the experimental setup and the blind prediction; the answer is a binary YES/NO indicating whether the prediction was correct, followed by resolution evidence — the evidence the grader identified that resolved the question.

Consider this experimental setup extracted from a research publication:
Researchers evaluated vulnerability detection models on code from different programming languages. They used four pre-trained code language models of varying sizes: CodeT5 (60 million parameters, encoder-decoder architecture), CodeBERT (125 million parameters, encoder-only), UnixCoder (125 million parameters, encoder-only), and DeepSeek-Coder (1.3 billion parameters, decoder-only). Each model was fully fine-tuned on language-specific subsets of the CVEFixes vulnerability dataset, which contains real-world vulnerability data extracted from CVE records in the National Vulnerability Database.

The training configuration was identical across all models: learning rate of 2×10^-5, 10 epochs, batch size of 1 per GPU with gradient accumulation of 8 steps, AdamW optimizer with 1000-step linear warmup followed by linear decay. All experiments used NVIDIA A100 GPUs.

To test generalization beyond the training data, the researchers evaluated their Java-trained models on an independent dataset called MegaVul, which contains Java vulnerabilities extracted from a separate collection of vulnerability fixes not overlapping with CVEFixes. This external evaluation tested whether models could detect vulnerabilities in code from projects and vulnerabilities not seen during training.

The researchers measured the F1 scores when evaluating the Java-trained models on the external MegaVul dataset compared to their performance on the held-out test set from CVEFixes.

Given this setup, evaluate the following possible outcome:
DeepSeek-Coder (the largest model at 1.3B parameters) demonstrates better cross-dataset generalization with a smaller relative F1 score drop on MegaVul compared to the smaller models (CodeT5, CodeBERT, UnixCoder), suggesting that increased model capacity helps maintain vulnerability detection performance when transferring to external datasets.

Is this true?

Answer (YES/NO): NO